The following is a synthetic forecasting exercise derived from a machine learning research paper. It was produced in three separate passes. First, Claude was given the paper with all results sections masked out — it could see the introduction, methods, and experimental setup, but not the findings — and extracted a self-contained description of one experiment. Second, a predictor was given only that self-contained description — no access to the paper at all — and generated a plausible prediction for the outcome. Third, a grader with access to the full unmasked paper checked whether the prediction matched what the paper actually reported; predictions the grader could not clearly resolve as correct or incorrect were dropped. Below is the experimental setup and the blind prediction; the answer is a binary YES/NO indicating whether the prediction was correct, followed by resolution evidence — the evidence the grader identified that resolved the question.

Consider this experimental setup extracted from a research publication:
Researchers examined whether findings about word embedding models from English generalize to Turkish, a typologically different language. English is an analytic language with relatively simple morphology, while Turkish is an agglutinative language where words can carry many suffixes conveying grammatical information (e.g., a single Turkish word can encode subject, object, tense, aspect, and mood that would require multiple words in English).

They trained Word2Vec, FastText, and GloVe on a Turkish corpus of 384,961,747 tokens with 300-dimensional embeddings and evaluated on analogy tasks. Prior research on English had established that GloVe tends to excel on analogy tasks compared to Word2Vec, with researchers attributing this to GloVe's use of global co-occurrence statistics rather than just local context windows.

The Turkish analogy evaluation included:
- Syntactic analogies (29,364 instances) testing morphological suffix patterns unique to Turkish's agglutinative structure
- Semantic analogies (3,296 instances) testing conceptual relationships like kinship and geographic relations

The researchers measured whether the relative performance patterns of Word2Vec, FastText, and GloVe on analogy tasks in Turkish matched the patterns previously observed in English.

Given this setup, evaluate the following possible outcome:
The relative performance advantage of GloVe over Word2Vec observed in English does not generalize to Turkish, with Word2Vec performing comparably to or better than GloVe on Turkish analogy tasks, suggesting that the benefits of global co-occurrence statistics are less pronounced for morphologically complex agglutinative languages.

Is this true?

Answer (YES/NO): YES